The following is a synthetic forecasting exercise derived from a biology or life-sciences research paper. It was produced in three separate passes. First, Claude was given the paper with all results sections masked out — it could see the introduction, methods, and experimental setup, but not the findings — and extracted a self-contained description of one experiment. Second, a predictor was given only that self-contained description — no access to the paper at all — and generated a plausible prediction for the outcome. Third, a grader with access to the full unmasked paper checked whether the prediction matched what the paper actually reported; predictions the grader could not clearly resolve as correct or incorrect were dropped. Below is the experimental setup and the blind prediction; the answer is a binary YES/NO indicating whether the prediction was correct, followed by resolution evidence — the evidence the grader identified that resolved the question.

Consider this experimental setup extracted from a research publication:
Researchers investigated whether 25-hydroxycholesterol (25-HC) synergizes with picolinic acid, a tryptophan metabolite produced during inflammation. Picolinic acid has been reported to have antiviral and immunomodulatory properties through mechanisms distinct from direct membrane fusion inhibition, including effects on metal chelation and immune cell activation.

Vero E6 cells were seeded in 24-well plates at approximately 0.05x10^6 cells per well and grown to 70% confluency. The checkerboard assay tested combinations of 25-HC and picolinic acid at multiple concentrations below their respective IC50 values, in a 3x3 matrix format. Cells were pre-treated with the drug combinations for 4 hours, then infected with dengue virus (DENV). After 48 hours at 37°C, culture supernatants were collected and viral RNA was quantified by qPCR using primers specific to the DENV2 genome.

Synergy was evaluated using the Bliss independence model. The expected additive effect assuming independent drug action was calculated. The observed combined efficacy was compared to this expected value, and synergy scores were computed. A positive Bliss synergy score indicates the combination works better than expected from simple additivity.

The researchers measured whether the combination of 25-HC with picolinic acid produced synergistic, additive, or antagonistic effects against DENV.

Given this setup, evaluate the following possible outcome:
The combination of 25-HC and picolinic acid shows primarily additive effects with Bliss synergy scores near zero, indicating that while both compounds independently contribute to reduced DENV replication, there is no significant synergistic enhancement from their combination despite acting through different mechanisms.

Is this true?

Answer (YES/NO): NO